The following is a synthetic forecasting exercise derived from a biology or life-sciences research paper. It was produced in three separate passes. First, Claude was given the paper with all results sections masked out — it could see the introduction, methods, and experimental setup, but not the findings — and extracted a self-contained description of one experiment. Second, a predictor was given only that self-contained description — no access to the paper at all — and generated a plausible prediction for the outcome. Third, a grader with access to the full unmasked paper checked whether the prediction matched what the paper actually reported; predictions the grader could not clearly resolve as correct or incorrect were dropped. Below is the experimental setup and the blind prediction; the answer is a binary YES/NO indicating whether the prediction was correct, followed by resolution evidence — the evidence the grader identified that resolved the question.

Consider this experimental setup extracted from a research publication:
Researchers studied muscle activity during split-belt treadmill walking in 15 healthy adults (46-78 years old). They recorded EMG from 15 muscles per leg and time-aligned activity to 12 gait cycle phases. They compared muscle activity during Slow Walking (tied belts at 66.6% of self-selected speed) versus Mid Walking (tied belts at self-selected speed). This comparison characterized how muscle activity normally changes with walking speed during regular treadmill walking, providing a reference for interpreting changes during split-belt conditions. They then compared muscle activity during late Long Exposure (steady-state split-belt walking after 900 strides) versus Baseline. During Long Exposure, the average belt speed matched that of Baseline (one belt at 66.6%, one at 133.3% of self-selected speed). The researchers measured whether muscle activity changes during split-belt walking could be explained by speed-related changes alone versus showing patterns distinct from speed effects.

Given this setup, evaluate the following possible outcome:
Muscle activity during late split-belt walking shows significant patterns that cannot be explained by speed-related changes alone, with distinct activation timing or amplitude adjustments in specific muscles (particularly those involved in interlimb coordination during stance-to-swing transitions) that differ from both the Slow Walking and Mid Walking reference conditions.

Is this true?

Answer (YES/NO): YES